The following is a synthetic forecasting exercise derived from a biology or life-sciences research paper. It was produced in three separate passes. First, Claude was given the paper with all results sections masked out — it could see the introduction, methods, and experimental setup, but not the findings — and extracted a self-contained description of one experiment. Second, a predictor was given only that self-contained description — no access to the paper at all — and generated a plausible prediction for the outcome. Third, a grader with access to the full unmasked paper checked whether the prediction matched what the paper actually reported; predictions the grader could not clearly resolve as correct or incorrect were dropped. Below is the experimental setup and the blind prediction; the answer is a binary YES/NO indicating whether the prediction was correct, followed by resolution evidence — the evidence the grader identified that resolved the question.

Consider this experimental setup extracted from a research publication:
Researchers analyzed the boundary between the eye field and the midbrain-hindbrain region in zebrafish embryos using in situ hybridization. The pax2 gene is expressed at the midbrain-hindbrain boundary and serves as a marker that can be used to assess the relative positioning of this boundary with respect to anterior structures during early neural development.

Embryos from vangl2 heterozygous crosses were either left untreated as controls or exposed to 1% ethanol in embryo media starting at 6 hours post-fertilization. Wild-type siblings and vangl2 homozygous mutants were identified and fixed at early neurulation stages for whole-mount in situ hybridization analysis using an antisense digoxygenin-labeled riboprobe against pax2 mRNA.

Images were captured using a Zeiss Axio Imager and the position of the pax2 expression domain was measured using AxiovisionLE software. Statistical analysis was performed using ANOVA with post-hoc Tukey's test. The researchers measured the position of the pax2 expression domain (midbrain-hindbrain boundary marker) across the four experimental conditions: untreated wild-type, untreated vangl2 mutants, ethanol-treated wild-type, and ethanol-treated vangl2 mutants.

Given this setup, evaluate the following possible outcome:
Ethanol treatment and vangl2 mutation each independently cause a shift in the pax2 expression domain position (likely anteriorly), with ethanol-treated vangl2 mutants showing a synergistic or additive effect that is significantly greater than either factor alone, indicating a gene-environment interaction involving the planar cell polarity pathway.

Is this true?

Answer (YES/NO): NO